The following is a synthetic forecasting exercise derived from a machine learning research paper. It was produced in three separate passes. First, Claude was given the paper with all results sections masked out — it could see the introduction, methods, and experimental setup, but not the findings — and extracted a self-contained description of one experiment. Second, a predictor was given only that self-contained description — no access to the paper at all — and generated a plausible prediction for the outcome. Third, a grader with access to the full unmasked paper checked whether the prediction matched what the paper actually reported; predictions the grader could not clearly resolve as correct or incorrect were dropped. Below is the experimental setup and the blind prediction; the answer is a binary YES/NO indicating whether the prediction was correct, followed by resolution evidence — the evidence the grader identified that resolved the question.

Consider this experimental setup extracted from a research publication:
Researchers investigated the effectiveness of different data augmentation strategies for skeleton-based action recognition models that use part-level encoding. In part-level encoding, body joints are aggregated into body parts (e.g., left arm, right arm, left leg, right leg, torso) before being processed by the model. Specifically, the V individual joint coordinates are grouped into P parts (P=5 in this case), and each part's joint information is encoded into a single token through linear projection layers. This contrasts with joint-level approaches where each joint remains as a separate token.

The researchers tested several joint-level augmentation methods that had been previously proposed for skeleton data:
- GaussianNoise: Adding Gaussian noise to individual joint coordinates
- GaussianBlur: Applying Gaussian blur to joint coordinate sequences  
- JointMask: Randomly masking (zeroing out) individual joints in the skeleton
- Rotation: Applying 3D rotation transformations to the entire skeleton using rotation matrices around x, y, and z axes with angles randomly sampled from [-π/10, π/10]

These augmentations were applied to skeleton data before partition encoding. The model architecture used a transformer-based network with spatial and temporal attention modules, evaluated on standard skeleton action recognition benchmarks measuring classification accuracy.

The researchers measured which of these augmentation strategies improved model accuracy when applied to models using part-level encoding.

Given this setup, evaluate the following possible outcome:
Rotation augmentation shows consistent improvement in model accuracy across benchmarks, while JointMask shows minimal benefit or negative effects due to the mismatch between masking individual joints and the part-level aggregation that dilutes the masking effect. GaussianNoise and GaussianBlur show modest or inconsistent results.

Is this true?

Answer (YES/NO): NO